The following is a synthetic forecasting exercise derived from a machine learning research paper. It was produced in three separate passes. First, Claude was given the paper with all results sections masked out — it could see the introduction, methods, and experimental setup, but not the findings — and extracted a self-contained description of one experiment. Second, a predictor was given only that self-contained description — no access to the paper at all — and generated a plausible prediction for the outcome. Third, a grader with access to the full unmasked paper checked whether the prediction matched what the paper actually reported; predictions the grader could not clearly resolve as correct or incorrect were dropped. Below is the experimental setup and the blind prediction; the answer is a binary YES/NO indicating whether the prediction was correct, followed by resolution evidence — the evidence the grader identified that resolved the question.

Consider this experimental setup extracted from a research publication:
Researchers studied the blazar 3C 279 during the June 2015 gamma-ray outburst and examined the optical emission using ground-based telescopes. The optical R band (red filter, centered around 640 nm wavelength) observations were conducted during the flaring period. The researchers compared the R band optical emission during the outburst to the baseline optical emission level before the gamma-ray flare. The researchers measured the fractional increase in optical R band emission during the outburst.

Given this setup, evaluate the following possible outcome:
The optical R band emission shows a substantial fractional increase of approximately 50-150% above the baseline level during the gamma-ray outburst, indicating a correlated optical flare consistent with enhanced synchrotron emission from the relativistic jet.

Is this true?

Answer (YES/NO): NO